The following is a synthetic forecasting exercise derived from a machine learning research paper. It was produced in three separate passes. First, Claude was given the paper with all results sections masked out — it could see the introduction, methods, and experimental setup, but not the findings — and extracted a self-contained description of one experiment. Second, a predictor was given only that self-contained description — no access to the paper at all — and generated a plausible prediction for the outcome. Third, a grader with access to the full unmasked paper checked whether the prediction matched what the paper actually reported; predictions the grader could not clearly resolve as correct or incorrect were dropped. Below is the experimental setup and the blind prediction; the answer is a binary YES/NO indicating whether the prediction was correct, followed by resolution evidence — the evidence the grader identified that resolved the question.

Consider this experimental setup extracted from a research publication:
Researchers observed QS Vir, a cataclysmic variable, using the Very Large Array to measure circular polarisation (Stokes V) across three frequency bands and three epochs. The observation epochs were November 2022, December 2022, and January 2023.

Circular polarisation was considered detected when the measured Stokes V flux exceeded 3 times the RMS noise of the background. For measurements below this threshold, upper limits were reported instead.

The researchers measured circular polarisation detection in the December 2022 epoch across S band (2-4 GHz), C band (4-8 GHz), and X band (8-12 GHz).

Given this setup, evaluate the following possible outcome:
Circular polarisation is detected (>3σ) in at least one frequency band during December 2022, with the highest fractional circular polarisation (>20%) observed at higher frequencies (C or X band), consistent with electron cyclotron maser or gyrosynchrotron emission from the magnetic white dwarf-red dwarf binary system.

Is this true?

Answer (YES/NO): NO